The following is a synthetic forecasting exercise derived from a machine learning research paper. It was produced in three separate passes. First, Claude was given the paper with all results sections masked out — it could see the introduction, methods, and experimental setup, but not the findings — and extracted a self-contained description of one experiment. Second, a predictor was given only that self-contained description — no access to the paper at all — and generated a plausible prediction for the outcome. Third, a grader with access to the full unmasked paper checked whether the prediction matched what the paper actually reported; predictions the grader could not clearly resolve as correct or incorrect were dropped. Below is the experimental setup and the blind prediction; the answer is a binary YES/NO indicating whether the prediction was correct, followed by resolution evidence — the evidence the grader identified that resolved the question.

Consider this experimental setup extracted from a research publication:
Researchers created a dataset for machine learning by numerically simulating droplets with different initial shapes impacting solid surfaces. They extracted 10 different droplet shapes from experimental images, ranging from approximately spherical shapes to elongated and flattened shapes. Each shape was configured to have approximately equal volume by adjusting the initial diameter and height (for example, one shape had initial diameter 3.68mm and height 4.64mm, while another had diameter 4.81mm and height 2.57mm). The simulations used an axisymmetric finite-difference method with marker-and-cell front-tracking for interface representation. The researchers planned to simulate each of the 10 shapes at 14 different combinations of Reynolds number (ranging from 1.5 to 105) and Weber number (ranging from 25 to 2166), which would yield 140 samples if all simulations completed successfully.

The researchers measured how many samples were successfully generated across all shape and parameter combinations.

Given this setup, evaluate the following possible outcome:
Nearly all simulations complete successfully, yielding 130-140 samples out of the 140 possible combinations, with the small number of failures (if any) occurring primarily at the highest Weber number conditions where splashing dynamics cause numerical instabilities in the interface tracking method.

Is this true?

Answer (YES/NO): NO